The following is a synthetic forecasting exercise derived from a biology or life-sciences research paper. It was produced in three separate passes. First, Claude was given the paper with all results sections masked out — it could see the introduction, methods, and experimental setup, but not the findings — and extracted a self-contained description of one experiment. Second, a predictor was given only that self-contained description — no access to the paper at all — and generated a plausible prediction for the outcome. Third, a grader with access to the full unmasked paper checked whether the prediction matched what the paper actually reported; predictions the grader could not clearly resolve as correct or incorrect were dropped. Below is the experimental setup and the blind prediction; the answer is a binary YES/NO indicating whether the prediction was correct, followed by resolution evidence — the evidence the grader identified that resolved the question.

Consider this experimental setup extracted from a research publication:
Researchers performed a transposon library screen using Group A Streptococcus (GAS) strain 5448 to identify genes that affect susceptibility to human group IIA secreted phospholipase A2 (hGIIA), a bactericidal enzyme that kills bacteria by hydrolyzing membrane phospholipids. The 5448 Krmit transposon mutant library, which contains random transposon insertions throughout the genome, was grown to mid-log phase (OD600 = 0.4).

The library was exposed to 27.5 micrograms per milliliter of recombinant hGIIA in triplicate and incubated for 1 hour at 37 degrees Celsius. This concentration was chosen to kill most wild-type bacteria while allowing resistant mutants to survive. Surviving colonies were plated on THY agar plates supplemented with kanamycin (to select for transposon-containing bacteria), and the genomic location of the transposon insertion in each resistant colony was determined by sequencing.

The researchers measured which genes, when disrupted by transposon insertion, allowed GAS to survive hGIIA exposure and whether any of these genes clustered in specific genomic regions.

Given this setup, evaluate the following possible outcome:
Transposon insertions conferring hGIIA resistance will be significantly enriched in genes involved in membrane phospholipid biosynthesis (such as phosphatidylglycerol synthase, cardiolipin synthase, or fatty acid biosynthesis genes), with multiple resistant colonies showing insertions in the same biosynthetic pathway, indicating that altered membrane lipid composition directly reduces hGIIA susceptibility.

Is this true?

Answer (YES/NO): NO